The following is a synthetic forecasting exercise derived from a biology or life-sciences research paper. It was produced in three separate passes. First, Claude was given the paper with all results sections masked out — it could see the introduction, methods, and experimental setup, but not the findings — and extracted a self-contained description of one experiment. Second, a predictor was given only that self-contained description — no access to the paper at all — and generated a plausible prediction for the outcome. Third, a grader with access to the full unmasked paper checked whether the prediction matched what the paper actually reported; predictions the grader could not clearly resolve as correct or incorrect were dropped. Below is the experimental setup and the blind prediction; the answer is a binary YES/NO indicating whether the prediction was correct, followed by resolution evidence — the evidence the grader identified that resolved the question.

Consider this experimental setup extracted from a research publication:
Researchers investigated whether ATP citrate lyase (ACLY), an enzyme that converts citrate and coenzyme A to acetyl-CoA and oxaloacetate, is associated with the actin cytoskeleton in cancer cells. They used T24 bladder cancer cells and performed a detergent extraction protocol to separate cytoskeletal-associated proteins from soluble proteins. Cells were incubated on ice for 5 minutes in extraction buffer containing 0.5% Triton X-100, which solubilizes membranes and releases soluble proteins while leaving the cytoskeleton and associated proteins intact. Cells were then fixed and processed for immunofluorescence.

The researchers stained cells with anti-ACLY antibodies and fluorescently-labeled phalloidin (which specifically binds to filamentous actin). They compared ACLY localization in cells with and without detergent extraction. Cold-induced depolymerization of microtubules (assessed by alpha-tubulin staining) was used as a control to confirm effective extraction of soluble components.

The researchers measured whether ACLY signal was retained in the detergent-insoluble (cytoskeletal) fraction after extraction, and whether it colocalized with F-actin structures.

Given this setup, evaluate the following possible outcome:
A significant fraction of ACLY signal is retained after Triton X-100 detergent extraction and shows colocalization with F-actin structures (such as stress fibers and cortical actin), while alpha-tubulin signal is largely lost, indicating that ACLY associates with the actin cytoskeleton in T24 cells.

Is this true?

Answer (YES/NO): YES